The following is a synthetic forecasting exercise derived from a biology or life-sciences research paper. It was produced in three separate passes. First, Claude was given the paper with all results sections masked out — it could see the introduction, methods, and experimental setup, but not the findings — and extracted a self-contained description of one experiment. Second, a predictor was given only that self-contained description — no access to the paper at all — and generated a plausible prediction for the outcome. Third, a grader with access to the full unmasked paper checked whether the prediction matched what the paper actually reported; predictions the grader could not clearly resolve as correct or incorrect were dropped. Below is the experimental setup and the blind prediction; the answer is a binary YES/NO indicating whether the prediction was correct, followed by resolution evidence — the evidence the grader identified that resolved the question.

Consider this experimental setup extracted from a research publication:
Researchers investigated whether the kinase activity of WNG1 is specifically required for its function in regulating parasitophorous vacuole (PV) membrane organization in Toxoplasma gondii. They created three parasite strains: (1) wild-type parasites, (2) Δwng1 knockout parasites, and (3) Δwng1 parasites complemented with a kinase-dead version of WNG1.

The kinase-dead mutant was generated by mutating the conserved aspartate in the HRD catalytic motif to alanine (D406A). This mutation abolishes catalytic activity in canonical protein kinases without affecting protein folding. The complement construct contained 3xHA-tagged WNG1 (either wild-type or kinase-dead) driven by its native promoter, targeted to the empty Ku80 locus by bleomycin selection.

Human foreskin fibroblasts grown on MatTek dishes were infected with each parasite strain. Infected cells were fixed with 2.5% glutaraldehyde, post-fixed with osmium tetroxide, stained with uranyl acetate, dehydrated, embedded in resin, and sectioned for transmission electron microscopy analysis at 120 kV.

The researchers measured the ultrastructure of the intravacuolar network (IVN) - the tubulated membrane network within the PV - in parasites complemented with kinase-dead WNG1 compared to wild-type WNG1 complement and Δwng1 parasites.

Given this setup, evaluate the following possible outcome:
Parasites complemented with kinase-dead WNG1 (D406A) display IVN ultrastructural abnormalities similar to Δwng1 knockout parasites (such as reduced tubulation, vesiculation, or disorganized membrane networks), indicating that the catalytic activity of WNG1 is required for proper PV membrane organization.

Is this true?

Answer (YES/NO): YES